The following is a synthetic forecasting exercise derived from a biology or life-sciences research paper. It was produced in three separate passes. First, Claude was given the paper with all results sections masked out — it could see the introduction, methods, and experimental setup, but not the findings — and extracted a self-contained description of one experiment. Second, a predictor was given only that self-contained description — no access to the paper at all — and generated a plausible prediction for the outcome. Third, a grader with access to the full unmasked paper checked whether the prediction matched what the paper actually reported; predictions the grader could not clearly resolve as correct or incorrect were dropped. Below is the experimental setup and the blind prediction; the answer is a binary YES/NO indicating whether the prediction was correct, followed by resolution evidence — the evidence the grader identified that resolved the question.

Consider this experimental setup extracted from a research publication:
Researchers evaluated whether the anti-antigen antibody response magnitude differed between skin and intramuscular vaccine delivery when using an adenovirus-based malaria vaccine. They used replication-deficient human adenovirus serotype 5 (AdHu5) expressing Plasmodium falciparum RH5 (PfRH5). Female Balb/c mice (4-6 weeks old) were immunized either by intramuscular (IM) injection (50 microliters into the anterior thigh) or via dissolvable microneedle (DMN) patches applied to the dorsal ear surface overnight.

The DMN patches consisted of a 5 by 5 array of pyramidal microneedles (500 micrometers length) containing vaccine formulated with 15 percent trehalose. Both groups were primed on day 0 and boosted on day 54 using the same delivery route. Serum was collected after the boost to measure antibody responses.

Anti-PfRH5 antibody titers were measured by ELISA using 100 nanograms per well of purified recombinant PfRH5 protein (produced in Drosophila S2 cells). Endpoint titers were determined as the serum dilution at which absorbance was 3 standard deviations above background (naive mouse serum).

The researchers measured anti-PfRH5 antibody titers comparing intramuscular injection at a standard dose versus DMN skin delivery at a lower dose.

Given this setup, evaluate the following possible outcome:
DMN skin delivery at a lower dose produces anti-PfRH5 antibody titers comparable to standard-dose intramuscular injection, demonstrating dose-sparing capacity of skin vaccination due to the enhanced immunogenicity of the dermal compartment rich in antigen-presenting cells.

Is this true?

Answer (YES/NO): YES